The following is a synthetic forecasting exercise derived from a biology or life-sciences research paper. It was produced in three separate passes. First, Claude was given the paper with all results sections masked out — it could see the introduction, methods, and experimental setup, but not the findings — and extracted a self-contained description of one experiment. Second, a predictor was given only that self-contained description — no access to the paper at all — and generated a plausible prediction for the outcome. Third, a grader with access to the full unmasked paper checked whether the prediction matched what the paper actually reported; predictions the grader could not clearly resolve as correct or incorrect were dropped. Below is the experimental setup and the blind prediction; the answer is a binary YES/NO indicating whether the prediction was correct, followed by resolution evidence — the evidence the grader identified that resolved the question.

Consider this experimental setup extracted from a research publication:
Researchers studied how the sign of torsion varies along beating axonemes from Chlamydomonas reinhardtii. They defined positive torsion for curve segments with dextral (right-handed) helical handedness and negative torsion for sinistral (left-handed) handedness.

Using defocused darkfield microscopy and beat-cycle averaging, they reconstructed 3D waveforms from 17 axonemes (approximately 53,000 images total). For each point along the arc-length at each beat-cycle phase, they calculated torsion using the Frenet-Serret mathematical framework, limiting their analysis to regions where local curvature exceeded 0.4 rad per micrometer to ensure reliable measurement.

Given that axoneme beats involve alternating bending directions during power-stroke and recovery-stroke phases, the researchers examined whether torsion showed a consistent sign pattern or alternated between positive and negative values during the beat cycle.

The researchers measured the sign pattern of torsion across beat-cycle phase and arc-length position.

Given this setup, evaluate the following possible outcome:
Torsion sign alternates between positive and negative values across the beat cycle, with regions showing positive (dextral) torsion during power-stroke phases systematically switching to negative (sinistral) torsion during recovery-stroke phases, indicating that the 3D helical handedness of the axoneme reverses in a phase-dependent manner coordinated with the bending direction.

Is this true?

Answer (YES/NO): NO